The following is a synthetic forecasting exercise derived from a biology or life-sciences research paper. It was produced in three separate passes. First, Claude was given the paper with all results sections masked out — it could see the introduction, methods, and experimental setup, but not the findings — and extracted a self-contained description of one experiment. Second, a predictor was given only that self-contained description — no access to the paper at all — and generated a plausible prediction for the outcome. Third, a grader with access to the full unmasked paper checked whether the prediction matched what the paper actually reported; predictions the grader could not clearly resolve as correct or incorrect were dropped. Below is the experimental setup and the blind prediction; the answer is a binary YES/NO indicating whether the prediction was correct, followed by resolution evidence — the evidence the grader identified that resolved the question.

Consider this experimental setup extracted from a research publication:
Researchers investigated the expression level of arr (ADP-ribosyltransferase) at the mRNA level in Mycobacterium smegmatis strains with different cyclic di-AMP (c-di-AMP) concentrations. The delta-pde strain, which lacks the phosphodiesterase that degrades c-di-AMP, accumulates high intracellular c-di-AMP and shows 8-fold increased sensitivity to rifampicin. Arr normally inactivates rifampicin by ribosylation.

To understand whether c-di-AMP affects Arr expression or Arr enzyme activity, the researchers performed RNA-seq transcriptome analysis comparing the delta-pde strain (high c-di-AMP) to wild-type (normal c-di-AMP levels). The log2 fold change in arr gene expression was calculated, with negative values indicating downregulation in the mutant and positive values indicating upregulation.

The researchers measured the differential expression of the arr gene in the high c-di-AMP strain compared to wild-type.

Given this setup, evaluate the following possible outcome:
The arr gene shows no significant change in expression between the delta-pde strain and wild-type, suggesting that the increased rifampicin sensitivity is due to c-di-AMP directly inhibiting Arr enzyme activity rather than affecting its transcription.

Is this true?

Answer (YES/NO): YES